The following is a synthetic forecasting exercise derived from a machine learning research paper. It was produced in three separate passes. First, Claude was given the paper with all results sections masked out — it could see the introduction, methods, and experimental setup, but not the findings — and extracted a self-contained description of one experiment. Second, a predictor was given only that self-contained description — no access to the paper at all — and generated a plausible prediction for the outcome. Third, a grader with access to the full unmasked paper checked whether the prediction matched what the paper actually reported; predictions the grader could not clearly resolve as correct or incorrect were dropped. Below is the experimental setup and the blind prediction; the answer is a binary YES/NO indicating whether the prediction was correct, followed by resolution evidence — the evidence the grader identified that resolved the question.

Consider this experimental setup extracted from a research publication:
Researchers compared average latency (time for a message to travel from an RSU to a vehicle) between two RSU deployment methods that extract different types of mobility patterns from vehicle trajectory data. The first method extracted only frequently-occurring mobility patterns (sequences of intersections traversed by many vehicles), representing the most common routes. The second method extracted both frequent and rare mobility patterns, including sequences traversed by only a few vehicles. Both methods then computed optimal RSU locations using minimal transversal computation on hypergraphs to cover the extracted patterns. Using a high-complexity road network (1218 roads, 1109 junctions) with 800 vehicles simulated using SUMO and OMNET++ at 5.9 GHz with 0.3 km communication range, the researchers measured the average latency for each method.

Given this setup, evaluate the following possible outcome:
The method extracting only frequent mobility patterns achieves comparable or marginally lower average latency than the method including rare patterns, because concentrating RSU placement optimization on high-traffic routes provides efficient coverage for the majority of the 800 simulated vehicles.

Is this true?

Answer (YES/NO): NO